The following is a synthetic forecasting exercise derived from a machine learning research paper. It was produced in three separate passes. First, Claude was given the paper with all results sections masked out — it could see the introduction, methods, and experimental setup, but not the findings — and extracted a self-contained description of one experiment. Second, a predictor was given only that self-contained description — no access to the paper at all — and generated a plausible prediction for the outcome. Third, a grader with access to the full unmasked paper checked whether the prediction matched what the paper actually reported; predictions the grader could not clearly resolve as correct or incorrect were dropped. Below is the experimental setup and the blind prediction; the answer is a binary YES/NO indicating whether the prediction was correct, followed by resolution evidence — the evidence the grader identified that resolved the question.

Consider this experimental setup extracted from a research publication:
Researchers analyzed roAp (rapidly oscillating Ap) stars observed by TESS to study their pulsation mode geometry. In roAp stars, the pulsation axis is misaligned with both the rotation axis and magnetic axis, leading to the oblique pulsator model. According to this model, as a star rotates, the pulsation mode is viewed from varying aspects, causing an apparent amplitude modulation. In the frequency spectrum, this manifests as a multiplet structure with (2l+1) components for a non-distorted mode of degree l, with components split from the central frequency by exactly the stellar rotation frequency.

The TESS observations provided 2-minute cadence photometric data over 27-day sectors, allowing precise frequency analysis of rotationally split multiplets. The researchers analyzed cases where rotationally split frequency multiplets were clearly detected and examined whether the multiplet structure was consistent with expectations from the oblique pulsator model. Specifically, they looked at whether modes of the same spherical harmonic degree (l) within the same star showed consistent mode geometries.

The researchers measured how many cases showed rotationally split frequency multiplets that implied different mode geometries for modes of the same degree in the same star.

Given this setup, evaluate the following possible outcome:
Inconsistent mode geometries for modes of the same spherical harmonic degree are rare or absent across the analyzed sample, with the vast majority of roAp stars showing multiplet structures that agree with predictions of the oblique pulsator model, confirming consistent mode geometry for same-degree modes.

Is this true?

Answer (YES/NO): NO